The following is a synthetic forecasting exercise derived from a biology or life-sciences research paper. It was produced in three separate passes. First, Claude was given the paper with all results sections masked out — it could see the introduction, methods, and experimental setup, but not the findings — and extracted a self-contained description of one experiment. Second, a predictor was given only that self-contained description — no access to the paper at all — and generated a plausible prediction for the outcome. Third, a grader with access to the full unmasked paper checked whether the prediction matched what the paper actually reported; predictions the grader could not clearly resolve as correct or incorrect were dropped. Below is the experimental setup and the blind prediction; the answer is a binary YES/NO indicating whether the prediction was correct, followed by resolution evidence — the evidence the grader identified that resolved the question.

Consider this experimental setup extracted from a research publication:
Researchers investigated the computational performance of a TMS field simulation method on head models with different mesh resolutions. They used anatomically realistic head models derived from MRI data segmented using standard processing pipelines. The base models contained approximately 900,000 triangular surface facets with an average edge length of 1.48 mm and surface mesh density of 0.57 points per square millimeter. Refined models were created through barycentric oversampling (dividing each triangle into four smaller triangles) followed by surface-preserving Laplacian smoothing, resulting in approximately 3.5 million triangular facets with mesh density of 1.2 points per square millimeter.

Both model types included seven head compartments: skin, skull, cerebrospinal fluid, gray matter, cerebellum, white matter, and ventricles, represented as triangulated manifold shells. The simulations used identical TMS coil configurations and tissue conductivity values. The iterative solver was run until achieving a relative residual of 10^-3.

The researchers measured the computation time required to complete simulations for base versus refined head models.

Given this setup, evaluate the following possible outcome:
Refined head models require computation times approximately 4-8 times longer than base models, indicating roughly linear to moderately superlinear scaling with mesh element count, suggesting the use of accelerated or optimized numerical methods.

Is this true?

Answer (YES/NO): NO